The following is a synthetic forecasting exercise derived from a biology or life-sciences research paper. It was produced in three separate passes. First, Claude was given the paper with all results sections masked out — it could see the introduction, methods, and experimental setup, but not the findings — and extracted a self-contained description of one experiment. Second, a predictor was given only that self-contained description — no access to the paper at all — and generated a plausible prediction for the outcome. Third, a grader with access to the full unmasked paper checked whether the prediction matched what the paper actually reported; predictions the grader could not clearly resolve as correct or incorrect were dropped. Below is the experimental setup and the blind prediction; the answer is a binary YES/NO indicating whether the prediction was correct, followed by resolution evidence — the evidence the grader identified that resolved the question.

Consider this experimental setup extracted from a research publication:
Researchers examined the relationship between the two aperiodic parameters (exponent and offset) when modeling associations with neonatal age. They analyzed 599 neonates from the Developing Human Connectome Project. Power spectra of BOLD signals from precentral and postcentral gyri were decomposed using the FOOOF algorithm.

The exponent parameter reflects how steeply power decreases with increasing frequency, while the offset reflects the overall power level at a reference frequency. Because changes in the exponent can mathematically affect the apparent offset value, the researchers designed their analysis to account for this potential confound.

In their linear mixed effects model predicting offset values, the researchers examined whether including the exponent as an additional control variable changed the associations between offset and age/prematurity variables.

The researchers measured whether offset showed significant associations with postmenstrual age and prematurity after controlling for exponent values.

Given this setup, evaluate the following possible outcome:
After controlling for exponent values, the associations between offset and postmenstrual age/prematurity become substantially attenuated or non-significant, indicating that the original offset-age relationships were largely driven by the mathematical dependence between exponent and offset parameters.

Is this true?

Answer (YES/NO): NO